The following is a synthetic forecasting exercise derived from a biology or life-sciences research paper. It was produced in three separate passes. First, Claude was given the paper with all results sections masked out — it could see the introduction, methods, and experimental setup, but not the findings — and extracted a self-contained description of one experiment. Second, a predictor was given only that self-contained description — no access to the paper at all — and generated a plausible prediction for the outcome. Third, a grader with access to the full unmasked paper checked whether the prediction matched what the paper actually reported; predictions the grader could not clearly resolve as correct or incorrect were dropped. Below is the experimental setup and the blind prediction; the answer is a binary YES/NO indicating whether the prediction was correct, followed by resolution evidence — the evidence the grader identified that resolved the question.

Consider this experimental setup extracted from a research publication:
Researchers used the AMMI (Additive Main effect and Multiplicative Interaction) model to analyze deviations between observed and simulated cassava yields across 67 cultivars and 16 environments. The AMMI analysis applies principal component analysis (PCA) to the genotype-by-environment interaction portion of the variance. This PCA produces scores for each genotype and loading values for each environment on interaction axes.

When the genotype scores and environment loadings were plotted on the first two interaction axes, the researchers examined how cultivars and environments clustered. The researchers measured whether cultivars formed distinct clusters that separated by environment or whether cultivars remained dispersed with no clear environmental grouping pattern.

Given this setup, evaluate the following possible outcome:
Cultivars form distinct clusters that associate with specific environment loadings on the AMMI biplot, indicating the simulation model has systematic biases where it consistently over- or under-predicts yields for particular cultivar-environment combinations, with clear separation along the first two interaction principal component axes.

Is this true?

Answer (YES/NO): NO